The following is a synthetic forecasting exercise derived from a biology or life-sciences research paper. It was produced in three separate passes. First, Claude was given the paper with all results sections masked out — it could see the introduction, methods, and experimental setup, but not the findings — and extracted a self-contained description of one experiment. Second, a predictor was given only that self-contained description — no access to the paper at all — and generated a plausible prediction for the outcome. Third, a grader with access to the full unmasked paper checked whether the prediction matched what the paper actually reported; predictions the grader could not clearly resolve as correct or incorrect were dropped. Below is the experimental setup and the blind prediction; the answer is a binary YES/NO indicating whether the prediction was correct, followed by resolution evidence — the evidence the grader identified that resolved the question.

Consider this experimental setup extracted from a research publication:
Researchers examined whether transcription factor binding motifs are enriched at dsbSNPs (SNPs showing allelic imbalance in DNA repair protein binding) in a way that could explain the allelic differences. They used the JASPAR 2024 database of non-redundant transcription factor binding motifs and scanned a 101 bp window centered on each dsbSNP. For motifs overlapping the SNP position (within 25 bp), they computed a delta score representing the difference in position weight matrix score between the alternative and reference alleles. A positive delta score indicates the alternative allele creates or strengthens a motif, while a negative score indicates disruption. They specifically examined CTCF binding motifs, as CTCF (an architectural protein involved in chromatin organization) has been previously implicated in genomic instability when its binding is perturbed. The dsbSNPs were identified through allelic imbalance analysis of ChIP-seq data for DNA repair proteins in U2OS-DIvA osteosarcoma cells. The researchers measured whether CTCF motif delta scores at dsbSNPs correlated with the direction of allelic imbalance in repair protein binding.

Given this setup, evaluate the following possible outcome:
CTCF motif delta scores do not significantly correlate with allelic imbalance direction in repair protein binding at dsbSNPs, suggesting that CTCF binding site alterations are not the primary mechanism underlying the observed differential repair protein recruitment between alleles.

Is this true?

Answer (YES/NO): NO